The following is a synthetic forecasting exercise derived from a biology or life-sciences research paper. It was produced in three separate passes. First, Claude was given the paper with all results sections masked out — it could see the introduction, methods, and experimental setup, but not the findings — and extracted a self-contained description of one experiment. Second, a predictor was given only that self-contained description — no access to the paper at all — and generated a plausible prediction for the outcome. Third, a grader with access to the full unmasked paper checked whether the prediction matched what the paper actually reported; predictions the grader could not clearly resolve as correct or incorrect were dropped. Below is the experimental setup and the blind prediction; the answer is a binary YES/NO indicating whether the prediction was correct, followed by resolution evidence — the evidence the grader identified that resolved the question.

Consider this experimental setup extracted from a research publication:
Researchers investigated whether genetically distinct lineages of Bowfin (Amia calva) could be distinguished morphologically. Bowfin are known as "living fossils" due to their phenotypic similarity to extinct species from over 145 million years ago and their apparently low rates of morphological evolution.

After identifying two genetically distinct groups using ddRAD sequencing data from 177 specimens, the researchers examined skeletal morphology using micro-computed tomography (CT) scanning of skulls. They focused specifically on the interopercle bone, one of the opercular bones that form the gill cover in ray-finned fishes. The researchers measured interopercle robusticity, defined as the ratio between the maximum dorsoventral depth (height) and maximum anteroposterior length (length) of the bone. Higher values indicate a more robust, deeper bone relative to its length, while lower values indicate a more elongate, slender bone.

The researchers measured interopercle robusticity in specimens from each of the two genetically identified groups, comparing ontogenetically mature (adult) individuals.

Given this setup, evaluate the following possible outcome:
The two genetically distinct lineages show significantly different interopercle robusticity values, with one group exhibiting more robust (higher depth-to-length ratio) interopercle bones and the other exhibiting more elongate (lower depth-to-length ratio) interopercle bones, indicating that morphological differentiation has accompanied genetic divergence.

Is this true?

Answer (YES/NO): YES